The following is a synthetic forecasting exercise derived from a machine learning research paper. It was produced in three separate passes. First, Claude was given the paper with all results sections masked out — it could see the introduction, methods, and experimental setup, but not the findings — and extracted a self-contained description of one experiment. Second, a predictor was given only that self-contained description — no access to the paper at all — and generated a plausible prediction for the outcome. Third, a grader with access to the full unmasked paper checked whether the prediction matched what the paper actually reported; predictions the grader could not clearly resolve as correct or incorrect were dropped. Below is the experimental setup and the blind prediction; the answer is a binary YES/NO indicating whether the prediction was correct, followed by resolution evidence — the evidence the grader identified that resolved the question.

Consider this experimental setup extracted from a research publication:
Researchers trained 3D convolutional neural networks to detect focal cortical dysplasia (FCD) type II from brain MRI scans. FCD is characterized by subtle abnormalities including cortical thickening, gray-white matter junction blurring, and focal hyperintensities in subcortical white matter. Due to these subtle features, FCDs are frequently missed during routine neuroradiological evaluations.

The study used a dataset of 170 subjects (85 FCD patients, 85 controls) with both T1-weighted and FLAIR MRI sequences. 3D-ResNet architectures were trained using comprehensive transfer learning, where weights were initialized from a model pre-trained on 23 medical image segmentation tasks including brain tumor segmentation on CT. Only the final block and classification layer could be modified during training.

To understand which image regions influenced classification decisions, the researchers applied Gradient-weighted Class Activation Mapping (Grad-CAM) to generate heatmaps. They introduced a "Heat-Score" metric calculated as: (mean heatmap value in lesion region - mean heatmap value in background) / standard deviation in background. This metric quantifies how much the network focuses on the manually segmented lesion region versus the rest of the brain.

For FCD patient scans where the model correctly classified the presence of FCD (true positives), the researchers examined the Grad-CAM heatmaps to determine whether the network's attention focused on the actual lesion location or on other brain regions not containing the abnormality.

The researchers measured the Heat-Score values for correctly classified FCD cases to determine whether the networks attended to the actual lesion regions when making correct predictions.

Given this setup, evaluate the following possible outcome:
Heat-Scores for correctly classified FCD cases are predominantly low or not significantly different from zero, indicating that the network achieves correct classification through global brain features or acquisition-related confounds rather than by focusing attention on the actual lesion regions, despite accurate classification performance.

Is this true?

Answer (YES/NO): NO